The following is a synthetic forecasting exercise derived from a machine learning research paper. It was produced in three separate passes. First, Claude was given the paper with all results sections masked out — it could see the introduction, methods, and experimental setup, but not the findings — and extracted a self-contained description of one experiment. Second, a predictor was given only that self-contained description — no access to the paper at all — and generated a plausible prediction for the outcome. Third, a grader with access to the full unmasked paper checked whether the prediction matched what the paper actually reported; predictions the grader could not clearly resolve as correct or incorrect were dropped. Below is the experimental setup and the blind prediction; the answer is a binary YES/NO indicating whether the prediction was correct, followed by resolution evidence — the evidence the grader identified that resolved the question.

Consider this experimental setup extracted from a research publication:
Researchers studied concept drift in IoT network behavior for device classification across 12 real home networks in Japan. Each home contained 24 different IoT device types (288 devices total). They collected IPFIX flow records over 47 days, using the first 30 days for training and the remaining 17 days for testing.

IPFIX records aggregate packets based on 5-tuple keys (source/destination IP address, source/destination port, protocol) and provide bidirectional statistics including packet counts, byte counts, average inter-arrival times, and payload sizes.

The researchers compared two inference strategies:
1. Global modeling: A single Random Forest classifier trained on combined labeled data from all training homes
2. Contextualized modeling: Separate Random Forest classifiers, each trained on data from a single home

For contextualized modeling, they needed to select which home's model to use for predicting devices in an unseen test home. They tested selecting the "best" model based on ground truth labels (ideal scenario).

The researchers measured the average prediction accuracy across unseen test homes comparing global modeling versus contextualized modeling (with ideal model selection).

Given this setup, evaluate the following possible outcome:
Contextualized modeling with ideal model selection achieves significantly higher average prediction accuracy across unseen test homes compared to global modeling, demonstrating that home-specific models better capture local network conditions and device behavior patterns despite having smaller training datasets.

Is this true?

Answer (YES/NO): NO